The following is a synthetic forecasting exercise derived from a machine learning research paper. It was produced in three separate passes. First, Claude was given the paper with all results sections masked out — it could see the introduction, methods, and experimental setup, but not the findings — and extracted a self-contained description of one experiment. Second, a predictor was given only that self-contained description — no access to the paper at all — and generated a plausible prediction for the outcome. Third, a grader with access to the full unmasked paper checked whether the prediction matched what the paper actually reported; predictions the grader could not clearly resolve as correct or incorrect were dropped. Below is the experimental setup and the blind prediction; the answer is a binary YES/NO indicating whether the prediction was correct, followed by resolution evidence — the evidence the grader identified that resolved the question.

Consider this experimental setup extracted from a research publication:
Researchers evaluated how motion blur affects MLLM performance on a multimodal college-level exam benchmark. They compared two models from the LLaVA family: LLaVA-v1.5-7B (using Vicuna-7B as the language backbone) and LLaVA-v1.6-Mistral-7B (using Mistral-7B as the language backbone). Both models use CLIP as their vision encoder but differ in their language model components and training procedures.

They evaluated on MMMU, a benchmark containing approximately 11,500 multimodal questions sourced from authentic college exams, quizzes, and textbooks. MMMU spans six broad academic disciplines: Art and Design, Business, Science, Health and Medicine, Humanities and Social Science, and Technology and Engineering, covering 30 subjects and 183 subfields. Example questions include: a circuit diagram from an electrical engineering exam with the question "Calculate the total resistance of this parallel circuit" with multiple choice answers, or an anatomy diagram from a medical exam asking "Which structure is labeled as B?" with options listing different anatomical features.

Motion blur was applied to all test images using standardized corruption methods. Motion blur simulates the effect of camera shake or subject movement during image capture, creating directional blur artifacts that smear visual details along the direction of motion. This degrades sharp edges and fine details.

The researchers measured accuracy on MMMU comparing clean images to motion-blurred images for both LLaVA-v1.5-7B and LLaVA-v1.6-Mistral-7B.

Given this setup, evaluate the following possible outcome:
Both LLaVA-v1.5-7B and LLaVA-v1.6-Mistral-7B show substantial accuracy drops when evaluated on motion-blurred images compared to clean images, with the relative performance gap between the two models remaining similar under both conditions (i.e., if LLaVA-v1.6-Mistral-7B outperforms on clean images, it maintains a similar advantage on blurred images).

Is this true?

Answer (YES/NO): NO